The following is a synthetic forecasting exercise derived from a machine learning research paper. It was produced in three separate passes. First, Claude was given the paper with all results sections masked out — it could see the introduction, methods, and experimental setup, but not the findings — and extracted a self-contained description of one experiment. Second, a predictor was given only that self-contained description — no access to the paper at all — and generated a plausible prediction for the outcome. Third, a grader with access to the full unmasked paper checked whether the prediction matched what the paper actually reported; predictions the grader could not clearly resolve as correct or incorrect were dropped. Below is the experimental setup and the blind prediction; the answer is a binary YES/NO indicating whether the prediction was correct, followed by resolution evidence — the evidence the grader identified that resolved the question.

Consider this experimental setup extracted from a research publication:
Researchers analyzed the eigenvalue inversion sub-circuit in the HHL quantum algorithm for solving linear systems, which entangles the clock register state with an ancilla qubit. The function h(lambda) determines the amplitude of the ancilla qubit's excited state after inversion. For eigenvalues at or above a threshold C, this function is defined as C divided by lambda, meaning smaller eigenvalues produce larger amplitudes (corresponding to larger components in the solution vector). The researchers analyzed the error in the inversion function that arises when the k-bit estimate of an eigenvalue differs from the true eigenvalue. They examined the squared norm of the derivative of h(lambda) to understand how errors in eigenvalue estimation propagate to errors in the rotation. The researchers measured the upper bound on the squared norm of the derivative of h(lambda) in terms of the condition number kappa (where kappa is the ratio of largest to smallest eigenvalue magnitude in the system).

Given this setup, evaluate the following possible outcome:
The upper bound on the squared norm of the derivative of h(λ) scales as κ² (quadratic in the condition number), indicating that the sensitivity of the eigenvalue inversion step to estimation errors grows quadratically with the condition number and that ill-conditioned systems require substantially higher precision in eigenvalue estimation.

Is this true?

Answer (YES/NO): YES